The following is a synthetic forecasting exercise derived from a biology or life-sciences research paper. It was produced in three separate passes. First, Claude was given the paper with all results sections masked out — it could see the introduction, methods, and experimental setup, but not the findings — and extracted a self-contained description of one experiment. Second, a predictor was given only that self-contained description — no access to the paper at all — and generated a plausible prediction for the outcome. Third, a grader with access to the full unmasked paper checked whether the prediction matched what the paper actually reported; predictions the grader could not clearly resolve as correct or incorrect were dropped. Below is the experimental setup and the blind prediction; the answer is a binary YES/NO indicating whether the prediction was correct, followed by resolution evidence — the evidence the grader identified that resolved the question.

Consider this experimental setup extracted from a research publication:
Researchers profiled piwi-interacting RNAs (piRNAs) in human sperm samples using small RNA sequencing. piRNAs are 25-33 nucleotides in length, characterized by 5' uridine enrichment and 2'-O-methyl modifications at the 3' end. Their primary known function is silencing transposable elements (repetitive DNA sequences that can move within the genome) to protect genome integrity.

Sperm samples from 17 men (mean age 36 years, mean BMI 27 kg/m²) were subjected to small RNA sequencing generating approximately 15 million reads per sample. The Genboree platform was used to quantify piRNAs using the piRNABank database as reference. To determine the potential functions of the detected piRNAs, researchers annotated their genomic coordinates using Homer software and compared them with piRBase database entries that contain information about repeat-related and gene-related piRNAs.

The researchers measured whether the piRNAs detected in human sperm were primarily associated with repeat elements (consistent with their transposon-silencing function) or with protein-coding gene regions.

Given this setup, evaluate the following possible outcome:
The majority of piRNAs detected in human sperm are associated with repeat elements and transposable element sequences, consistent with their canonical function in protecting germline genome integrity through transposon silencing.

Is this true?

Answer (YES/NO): NO